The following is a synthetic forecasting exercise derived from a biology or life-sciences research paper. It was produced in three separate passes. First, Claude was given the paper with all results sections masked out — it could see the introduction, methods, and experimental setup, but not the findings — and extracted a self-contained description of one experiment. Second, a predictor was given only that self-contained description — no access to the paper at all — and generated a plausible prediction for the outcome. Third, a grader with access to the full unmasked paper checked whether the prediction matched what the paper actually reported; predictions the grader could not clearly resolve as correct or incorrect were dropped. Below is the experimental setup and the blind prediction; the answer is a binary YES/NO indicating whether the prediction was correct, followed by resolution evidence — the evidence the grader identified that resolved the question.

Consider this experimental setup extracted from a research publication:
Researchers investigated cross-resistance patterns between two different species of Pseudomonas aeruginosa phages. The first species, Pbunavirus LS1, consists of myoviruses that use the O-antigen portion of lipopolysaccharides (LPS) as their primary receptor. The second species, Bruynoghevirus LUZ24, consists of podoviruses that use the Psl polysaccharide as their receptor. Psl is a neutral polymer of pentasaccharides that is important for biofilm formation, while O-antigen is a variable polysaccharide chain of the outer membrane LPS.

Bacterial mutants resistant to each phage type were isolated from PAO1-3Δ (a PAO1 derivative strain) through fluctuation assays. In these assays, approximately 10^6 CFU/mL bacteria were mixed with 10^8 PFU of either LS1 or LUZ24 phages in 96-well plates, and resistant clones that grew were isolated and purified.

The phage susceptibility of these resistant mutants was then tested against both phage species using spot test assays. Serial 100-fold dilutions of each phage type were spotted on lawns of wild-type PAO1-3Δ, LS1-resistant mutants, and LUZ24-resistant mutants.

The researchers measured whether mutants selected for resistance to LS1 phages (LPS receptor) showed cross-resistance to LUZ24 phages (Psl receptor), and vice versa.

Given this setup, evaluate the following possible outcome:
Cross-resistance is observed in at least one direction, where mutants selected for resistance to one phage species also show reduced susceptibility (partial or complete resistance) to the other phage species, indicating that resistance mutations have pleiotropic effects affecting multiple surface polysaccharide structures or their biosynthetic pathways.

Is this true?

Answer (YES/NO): YES